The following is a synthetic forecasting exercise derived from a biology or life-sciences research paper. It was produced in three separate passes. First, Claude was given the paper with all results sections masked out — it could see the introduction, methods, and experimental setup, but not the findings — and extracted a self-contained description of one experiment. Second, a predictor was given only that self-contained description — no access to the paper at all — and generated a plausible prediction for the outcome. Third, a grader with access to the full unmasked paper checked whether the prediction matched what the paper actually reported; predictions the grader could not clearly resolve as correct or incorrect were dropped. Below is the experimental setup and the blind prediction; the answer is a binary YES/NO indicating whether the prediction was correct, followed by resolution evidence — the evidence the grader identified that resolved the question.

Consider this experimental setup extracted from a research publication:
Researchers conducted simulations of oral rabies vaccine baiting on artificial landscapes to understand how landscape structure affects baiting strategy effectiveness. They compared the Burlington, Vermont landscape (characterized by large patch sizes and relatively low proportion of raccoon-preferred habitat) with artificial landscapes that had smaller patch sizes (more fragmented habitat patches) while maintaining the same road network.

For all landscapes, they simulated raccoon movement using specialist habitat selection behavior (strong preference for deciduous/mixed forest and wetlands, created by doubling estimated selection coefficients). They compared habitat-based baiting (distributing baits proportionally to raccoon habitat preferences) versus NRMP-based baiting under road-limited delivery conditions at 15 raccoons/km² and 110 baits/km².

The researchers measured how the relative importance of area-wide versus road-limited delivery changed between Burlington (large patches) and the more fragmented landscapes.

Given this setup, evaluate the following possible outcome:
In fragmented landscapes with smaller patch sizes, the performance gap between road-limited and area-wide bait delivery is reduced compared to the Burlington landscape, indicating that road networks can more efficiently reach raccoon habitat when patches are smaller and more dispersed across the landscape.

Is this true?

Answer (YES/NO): YES